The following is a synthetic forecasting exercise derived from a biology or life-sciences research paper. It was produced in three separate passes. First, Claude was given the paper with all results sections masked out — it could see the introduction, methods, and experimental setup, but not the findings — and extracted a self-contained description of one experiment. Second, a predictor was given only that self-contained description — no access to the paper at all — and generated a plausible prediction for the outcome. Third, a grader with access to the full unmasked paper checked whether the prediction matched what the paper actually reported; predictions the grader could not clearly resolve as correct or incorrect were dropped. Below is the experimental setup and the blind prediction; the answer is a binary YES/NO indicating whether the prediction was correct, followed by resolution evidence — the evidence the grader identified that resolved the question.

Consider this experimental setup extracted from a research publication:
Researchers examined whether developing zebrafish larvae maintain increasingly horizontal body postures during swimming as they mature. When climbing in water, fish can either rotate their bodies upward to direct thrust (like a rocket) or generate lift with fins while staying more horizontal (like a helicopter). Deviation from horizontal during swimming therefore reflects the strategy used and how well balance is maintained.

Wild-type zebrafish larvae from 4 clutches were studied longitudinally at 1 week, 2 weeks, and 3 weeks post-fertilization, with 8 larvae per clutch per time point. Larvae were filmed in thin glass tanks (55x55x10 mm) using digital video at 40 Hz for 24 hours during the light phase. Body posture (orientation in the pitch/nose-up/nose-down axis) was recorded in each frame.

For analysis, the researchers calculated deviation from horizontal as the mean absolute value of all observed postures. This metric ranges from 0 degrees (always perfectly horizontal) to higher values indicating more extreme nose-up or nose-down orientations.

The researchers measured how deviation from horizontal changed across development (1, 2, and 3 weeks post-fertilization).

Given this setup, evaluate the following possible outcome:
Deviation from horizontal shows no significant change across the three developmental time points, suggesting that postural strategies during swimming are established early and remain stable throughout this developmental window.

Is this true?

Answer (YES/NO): NO